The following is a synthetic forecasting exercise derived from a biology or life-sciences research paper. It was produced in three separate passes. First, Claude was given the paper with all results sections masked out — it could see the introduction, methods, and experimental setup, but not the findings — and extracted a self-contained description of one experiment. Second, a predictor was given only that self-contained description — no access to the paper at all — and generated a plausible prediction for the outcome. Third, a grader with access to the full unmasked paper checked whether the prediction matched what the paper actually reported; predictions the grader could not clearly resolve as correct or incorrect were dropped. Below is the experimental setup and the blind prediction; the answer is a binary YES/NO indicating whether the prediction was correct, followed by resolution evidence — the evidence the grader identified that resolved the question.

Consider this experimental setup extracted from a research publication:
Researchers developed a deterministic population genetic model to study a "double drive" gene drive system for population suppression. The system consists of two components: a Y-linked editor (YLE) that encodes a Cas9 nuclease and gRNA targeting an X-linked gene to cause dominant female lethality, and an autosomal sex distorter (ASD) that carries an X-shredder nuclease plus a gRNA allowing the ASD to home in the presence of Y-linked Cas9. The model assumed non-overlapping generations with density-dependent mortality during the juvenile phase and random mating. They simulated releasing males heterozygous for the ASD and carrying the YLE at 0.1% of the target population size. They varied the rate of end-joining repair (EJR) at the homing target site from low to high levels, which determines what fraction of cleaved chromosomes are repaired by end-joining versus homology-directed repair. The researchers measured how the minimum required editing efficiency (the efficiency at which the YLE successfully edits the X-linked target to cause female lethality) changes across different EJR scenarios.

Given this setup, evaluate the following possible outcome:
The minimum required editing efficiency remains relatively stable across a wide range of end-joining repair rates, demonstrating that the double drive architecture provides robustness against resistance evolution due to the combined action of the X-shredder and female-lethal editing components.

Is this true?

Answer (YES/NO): NO